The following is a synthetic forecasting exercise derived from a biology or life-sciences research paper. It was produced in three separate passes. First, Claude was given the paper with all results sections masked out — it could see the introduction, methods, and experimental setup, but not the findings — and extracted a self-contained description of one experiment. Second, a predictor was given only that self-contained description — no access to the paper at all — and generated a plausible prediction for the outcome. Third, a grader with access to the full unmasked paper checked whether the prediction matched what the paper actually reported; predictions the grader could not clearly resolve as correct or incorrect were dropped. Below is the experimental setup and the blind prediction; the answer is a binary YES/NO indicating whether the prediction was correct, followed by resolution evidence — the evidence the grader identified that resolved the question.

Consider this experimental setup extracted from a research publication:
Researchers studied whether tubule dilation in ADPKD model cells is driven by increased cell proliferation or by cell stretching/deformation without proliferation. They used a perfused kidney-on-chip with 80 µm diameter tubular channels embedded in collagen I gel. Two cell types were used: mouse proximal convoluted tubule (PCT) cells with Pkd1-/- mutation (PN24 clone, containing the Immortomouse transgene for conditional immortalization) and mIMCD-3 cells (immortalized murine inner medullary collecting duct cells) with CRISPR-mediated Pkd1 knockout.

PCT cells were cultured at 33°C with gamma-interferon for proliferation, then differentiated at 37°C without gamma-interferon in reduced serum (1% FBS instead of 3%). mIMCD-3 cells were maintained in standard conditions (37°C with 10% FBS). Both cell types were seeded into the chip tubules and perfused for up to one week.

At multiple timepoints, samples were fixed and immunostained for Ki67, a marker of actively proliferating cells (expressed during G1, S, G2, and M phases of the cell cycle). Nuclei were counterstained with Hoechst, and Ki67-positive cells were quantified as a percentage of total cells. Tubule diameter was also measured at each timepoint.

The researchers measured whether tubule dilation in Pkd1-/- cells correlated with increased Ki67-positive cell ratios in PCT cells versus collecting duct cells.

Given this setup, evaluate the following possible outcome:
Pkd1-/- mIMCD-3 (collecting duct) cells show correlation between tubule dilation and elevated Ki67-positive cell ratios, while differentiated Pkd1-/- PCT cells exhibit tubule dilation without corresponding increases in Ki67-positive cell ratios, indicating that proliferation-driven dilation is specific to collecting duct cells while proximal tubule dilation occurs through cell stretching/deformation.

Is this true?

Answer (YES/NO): NO